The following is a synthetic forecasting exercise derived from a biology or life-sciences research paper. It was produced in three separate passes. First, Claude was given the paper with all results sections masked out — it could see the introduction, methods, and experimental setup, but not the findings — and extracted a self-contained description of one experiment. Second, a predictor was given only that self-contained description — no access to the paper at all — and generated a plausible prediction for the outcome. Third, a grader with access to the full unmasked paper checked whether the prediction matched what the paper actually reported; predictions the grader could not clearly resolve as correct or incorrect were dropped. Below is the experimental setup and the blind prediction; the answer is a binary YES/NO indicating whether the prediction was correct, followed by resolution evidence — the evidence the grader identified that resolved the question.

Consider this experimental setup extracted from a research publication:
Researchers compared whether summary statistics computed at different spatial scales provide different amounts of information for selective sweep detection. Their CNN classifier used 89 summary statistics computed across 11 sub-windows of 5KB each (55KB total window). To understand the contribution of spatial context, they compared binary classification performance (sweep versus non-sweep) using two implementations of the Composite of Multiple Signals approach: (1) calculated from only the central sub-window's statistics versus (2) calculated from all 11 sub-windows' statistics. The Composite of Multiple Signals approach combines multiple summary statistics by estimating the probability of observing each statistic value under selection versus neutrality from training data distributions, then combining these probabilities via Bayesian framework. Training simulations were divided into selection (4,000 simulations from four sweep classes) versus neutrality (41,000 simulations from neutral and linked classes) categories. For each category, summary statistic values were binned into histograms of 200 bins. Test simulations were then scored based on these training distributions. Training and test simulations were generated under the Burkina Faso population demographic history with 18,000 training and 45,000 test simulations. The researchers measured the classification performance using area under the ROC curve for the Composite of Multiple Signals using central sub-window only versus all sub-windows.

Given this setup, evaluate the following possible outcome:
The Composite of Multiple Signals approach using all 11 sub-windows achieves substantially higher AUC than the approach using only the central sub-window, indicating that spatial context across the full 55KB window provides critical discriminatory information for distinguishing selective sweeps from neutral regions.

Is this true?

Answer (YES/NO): NO